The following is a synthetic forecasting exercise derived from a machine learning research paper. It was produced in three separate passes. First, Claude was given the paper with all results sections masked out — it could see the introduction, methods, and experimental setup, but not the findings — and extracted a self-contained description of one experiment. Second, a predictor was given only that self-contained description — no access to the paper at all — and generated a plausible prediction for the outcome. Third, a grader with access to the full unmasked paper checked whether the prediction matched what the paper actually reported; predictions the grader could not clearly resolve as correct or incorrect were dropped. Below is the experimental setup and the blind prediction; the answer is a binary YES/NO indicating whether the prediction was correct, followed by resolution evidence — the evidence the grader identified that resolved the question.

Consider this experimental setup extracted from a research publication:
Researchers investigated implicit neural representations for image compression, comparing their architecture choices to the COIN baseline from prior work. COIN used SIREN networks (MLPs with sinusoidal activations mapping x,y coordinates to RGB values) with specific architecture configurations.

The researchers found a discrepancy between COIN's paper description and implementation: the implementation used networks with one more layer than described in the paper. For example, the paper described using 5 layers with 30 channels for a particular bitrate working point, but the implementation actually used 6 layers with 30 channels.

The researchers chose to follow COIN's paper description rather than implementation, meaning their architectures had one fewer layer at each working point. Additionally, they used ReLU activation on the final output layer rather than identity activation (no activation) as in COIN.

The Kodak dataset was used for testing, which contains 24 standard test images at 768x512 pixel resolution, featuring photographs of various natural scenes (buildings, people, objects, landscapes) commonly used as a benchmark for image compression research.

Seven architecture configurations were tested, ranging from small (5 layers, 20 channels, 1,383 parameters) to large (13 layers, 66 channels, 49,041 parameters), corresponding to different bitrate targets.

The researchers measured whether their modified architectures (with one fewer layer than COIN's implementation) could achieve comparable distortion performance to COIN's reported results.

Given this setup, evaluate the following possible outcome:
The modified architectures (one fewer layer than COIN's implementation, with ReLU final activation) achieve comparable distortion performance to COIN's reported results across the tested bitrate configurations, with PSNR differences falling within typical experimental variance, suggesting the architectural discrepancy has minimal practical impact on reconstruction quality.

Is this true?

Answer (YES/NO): YES